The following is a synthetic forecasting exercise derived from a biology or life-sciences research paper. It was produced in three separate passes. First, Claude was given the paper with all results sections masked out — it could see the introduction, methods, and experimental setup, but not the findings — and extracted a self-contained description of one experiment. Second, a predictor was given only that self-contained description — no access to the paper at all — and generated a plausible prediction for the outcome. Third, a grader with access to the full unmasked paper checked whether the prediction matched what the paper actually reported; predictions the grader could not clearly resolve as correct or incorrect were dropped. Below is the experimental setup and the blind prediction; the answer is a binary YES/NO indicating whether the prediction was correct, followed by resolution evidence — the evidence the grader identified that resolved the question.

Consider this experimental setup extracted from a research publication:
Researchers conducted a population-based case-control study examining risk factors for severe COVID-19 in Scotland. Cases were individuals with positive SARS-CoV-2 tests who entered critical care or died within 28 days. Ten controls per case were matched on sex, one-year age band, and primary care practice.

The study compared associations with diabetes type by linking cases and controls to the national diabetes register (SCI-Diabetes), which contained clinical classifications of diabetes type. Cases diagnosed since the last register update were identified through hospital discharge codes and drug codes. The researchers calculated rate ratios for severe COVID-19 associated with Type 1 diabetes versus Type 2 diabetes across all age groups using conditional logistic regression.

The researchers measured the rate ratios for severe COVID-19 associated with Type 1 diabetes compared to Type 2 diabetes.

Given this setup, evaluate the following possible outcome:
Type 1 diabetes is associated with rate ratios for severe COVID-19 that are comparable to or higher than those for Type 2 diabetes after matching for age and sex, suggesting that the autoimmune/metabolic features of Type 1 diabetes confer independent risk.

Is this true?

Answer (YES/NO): YES